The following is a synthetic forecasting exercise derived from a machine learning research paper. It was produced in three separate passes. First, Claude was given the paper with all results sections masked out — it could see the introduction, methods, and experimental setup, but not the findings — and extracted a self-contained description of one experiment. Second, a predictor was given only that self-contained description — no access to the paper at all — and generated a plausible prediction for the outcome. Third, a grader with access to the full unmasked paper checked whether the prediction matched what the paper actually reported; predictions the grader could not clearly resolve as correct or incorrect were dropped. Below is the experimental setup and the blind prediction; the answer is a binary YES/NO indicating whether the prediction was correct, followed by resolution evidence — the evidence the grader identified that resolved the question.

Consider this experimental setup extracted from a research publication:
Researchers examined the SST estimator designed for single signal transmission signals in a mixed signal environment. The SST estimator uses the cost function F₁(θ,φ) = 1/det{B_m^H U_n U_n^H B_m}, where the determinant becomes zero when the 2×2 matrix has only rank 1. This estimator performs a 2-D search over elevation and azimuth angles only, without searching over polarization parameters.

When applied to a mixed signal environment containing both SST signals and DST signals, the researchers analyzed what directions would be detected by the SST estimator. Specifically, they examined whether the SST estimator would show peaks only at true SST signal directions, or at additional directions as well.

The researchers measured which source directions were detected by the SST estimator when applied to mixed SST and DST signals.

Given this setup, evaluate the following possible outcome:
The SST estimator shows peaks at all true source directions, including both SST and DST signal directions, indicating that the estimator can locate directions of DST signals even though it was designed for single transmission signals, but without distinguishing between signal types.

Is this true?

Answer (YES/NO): YES